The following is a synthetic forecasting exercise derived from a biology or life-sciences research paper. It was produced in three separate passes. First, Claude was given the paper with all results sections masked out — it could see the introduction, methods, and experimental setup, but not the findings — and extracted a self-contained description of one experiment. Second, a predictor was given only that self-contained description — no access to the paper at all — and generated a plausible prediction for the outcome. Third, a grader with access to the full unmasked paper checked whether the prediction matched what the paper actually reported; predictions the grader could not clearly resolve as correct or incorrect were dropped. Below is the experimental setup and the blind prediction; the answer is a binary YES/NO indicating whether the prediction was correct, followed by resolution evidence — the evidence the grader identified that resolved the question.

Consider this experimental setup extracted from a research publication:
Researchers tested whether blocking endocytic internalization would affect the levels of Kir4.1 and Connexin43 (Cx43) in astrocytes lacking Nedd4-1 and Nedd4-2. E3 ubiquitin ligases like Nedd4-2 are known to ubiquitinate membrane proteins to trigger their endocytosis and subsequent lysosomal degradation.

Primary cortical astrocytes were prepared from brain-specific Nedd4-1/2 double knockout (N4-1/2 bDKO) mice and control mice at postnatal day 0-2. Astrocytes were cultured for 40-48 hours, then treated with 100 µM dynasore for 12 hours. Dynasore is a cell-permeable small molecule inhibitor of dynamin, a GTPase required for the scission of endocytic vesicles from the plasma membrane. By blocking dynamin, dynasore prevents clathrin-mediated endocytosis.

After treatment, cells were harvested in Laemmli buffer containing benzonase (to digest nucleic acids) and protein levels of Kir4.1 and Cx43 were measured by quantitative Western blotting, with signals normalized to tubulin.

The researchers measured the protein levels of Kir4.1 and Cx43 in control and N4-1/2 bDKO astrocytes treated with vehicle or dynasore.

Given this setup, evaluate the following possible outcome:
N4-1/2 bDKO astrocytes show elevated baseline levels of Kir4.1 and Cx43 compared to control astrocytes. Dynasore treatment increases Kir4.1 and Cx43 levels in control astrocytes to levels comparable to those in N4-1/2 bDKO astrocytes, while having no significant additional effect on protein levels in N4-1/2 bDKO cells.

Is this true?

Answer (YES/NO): YES